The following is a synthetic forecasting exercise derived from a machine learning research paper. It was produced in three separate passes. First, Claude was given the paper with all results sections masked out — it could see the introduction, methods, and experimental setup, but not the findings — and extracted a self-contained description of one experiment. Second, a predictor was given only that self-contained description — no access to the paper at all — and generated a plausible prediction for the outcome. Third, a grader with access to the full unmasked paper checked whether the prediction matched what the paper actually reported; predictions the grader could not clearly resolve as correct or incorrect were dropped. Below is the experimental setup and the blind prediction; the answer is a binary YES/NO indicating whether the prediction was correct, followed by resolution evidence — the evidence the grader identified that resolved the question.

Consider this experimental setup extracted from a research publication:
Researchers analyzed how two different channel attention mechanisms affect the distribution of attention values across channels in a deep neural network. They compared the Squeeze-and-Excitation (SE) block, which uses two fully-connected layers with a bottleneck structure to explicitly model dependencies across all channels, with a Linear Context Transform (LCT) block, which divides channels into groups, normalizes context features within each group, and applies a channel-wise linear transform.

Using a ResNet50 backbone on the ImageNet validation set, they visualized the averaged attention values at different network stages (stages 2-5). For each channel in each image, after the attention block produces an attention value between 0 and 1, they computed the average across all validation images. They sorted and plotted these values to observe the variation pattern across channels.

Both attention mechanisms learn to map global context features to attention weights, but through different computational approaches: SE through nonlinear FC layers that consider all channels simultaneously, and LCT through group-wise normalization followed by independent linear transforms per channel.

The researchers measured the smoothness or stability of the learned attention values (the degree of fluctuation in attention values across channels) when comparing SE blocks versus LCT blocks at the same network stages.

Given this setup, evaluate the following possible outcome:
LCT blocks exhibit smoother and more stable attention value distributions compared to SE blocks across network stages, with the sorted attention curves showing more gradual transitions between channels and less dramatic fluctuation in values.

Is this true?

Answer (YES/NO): YES